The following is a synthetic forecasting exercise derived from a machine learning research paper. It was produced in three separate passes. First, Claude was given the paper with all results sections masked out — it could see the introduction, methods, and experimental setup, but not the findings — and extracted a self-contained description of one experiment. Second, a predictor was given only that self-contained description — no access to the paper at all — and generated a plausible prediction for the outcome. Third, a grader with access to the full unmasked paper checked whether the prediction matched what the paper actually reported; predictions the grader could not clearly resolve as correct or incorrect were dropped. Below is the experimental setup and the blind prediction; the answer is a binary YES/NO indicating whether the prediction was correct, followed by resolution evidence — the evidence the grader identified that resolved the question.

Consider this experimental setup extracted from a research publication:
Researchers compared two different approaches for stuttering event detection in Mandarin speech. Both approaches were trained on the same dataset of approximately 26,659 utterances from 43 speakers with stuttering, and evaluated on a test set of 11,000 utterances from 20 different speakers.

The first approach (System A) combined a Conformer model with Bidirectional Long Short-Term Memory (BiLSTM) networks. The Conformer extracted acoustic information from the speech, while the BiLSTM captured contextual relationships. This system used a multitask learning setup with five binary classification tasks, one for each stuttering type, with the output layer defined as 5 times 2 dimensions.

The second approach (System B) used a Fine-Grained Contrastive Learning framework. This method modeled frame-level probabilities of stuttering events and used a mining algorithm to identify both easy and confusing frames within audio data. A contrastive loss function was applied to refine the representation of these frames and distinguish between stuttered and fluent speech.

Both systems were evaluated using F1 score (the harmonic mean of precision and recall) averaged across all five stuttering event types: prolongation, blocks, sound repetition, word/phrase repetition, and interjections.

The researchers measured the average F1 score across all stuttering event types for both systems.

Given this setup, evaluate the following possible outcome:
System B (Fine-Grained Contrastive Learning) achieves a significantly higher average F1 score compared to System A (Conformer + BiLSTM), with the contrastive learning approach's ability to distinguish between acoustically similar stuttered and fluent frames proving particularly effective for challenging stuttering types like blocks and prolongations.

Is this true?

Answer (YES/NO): NO